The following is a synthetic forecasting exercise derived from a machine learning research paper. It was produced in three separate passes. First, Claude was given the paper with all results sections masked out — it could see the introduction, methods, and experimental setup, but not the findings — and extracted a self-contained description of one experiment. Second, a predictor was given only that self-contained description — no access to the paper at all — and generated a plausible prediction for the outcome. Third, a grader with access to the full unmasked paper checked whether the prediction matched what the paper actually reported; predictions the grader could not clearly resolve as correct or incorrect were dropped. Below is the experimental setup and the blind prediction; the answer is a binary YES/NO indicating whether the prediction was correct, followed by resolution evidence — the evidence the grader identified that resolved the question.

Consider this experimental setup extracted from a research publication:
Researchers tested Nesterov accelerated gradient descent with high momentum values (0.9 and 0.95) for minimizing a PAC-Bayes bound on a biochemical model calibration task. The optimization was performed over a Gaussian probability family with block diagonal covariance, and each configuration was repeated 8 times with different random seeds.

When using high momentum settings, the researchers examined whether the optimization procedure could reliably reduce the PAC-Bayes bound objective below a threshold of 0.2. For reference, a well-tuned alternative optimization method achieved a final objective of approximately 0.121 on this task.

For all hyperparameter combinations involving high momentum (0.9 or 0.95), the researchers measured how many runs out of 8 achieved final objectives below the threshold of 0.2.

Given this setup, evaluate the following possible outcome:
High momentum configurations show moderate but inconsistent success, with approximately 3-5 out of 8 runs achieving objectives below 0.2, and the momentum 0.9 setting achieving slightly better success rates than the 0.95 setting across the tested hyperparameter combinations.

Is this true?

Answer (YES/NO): NO